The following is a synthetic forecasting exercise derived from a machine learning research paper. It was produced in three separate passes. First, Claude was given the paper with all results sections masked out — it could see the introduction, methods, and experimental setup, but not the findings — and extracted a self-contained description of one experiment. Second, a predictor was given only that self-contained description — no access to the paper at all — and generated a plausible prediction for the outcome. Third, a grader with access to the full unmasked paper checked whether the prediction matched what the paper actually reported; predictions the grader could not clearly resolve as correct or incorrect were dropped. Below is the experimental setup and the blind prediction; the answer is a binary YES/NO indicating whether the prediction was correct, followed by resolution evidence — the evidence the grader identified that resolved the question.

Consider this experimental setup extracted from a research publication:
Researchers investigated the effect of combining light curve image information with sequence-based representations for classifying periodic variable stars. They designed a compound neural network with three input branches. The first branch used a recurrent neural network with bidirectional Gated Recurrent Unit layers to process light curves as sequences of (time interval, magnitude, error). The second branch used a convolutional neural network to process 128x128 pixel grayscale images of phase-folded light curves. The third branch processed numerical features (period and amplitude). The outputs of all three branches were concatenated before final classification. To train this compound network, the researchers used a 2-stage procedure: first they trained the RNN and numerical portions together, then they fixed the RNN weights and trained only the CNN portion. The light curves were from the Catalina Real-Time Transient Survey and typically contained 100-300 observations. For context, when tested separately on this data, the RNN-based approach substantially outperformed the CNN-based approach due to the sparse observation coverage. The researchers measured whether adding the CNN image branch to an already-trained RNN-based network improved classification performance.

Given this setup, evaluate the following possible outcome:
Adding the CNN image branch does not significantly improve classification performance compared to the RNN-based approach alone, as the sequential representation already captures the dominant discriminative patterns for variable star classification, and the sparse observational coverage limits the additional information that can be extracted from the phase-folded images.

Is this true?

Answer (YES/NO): NO